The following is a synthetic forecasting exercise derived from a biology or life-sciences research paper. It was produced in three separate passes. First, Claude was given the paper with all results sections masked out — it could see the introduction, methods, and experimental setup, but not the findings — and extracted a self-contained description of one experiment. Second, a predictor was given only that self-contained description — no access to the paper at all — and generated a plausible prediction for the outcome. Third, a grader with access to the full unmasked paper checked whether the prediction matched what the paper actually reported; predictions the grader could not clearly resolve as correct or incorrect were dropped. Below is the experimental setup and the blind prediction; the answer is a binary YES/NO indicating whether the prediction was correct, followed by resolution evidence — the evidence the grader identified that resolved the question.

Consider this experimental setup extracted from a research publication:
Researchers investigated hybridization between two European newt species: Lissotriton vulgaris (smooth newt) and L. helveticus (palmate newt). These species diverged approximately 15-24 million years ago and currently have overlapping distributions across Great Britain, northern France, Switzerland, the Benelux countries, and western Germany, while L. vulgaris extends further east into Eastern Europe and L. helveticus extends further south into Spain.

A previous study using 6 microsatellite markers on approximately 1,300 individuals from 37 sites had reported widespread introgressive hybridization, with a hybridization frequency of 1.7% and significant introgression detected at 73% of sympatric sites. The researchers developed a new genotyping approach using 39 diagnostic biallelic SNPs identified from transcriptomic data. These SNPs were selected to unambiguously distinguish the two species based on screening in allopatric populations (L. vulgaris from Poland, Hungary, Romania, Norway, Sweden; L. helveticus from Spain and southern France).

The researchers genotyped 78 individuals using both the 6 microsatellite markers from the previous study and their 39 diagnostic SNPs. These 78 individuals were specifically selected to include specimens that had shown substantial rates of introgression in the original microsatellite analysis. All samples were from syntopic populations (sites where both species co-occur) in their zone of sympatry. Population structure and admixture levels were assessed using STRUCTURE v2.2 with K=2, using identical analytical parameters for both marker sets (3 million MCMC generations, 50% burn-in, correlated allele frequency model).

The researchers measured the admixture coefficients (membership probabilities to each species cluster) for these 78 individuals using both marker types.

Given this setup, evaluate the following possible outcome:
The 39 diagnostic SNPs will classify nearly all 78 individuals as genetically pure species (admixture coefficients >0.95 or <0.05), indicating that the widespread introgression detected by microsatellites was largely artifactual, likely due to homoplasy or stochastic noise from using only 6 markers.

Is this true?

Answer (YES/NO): YES